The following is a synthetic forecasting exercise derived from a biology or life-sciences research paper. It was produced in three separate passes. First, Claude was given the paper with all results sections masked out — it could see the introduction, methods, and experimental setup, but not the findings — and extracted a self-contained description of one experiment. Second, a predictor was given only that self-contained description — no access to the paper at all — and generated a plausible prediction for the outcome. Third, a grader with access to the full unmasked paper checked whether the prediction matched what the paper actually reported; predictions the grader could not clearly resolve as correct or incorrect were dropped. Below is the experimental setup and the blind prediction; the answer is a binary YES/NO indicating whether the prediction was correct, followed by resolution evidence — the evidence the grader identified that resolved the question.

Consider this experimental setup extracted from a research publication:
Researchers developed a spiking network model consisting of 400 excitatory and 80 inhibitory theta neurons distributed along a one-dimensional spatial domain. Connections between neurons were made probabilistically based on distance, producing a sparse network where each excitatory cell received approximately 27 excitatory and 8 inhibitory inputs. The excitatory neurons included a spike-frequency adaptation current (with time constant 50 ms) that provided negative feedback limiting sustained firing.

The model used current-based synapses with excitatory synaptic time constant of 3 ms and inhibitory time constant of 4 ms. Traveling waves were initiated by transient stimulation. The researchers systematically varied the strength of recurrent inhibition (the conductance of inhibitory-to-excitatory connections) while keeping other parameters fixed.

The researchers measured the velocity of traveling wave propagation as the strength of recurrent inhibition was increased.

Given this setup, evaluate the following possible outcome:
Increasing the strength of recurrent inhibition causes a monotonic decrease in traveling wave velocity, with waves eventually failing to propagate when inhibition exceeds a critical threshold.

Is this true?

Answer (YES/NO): YES